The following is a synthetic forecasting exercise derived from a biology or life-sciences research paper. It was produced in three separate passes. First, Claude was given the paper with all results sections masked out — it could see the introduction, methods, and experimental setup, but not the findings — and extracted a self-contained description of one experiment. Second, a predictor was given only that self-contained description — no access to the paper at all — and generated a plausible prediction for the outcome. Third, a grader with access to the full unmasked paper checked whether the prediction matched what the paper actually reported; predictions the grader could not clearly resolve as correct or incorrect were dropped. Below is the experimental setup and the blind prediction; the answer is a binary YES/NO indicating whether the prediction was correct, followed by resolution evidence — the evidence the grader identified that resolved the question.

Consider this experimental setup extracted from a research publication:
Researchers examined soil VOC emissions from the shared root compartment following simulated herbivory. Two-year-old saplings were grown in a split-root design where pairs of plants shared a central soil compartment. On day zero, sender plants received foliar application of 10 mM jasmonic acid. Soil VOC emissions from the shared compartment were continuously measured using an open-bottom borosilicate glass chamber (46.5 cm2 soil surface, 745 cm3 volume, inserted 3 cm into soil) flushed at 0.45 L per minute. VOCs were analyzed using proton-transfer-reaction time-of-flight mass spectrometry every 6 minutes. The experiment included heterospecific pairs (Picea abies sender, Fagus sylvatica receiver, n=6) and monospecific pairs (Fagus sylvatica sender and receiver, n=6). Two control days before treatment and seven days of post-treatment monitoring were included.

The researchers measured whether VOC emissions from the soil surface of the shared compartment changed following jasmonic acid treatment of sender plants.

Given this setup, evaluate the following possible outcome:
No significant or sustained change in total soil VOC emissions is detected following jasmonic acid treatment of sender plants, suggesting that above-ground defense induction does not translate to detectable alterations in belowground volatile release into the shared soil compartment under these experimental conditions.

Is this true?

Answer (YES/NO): NO